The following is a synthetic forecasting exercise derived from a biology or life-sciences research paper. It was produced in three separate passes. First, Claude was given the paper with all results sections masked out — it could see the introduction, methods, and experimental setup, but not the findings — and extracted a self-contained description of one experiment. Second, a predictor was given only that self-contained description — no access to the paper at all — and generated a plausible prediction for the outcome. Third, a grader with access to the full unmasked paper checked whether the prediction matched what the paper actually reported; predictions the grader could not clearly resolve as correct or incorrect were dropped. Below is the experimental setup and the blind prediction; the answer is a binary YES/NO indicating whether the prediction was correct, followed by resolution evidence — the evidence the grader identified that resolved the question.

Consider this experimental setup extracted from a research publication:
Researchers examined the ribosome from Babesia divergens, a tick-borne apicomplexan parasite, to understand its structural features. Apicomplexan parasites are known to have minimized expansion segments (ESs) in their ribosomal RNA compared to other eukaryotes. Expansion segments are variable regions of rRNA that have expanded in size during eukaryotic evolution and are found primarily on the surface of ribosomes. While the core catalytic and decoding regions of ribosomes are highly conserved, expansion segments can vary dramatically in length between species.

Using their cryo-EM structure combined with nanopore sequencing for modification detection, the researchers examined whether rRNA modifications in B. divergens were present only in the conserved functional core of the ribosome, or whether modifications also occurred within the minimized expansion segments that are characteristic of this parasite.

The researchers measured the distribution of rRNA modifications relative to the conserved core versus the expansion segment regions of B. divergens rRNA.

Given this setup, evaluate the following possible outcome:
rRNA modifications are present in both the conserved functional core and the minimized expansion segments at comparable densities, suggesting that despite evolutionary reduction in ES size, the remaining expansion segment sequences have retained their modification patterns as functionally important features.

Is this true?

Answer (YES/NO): NO